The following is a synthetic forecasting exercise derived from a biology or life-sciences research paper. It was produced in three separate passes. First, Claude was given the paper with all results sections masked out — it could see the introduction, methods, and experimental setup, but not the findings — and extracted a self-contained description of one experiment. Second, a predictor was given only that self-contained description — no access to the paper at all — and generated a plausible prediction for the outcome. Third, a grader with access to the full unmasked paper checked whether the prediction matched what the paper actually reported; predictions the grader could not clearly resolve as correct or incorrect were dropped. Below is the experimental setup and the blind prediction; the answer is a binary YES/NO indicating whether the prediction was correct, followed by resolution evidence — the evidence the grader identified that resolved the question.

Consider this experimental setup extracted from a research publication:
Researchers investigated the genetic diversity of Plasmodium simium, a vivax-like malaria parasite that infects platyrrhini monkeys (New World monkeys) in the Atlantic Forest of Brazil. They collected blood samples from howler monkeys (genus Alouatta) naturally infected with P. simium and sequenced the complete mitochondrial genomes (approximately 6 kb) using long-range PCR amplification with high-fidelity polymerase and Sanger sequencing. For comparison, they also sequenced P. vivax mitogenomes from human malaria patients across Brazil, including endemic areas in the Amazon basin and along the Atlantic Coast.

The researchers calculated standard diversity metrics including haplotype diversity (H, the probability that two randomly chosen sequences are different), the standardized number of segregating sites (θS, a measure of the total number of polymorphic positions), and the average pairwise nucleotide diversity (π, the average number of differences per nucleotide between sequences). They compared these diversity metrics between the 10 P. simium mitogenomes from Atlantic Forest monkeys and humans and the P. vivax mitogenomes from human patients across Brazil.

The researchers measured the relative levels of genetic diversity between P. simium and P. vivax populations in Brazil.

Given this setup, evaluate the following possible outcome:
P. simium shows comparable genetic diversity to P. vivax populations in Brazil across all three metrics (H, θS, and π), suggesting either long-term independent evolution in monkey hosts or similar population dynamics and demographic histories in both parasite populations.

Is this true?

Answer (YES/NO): NO